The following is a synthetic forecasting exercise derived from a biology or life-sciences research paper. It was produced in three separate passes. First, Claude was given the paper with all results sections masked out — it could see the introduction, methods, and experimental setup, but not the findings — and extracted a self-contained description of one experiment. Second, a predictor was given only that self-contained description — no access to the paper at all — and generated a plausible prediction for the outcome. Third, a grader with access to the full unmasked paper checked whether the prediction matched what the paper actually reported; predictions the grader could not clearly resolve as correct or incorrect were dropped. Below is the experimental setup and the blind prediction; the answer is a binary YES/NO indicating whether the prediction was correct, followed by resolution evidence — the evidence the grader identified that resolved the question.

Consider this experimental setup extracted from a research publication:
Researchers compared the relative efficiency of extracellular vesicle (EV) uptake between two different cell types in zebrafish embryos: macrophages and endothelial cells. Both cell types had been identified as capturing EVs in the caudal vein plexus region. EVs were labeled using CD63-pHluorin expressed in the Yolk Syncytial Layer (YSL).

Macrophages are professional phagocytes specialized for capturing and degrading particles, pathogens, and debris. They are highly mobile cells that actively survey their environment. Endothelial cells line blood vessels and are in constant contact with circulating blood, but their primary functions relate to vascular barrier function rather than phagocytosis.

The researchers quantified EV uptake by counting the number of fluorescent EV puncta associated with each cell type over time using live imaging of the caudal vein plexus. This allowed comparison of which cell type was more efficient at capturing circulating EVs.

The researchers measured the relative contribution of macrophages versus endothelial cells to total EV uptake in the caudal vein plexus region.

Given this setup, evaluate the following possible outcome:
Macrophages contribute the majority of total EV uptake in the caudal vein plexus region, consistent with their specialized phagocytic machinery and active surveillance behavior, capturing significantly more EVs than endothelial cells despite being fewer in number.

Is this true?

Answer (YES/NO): NO